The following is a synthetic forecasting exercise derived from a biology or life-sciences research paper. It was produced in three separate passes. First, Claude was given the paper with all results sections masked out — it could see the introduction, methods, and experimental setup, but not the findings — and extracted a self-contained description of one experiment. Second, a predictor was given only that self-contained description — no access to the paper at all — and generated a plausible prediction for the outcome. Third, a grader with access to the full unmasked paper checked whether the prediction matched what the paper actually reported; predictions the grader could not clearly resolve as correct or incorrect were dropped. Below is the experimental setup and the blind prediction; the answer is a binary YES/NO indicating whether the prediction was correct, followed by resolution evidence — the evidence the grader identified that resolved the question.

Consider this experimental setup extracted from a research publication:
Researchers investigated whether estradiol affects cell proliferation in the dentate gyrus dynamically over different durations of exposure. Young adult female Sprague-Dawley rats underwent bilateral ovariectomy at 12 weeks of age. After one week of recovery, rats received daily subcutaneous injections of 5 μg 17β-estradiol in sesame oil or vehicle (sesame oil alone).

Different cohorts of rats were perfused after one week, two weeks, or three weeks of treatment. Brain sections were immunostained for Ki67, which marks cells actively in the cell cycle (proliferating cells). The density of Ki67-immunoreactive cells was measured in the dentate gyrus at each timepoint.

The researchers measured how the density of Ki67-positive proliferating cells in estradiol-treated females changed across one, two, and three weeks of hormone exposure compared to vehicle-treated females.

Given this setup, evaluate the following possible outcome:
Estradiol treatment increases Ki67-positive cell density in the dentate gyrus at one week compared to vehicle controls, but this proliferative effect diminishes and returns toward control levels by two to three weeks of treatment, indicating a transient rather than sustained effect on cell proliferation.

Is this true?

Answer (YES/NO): YES